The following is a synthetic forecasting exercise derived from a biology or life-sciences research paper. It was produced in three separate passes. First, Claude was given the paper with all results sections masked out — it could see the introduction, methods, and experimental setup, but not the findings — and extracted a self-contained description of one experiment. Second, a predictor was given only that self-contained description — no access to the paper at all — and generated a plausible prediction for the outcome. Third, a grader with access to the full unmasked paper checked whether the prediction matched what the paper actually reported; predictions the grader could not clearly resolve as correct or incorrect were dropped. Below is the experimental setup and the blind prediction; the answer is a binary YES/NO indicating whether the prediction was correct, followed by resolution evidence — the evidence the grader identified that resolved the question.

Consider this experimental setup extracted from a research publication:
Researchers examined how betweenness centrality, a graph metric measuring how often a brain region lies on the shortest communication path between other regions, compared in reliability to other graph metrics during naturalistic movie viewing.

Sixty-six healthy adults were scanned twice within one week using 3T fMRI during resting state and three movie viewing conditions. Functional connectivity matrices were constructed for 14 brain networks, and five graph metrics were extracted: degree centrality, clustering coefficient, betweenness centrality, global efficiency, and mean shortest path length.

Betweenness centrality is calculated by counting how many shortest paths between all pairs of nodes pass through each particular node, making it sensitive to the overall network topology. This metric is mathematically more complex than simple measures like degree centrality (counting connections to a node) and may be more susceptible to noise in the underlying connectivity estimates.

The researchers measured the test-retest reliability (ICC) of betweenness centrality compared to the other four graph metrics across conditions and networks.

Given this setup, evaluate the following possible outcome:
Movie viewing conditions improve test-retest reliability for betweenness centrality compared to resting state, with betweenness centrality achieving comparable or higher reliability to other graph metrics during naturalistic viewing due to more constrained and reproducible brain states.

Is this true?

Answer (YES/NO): NO